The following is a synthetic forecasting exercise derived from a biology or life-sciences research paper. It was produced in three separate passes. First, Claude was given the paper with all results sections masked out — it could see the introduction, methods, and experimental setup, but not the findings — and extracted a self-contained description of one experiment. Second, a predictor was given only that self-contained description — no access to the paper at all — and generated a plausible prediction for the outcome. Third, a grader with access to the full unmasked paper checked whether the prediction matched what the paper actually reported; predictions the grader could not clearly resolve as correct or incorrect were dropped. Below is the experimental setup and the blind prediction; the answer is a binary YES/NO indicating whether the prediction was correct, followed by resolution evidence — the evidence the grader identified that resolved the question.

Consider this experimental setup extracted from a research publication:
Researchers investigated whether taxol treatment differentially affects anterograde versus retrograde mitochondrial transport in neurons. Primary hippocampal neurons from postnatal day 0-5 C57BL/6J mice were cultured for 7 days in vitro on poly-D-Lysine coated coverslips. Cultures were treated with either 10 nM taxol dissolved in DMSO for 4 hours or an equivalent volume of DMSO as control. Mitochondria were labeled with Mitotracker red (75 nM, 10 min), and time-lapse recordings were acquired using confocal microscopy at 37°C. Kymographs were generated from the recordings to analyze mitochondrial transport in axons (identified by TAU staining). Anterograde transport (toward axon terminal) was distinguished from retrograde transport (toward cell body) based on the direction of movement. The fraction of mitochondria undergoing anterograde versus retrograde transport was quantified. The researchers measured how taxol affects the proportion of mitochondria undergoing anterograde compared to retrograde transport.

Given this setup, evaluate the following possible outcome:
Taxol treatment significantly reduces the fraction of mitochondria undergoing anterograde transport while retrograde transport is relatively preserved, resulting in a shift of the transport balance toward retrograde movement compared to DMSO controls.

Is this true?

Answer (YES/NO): YES